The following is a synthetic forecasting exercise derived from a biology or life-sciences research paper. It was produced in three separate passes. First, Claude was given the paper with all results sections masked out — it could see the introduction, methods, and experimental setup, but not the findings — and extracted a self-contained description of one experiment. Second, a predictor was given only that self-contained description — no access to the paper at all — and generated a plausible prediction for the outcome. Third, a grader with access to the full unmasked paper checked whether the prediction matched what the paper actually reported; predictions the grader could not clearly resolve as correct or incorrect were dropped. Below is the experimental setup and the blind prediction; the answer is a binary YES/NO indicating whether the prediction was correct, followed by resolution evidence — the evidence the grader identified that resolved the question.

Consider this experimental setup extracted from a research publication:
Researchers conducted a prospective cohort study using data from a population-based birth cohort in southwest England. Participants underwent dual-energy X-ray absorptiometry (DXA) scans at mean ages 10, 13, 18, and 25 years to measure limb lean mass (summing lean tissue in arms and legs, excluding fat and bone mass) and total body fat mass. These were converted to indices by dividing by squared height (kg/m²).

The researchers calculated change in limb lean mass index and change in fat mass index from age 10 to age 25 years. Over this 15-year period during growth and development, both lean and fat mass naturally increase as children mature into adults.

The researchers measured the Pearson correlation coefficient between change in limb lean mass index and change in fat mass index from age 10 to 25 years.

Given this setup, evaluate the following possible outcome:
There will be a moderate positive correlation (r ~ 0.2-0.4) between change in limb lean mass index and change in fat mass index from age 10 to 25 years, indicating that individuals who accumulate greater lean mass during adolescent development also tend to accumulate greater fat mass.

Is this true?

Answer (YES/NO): NO